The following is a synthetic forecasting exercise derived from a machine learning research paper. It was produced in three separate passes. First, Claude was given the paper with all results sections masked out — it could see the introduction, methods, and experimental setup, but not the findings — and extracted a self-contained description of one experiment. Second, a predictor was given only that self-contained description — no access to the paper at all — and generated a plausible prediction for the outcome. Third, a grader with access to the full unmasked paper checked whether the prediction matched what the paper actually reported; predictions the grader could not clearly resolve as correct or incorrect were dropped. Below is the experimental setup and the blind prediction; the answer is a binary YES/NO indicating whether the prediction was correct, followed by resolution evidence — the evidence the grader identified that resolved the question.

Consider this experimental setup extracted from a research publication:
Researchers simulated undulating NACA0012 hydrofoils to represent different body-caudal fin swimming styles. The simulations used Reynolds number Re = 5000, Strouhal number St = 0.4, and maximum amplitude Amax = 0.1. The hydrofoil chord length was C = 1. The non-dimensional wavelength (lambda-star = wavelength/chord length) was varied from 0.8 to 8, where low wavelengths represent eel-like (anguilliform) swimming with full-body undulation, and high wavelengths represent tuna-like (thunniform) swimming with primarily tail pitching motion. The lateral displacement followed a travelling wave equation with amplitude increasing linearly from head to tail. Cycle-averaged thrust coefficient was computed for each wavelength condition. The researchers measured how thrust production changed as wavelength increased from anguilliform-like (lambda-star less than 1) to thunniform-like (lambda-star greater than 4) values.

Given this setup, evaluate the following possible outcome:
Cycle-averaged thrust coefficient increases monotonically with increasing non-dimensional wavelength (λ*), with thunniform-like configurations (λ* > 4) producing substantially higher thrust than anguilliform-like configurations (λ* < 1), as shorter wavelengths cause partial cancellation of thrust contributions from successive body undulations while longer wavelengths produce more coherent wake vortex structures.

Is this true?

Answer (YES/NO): NO